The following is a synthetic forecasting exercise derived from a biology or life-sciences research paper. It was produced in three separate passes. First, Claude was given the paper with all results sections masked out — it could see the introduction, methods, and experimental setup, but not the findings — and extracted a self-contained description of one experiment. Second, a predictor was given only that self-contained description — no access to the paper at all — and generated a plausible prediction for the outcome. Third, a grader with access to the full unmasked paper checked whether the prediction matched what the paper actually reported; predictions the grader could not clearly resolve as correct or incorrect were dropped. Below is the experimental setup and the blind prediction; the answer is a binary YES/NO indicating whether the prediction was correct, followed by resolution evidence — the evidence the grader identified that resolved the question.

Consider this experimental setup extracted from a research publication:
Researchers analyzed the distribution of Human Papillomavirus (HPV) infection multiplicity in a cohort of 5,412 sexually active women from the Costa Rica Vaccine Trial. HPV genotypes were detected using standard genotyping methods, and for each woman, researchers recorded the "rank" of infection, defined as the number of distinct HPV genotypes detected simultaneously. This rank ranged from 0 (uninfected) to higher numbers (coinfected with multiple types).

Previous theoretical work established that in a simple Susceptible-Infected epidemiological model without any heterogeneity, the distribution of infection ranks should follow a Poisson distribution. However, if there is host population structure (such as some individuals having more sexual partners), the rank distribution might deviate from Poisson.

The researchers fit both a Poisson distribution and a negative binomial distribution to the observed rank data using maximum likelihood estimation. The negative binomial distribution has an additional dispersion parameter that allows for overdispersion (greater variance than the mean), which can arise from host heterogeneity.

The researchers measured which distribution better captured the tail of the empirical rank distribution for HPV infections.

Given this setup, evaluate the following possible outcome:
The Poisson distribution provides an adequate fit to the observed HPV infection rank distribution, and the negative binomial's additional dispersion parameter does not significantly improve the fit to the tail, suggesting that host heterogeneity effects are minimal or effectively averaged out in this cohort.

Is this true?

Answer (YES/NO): NO